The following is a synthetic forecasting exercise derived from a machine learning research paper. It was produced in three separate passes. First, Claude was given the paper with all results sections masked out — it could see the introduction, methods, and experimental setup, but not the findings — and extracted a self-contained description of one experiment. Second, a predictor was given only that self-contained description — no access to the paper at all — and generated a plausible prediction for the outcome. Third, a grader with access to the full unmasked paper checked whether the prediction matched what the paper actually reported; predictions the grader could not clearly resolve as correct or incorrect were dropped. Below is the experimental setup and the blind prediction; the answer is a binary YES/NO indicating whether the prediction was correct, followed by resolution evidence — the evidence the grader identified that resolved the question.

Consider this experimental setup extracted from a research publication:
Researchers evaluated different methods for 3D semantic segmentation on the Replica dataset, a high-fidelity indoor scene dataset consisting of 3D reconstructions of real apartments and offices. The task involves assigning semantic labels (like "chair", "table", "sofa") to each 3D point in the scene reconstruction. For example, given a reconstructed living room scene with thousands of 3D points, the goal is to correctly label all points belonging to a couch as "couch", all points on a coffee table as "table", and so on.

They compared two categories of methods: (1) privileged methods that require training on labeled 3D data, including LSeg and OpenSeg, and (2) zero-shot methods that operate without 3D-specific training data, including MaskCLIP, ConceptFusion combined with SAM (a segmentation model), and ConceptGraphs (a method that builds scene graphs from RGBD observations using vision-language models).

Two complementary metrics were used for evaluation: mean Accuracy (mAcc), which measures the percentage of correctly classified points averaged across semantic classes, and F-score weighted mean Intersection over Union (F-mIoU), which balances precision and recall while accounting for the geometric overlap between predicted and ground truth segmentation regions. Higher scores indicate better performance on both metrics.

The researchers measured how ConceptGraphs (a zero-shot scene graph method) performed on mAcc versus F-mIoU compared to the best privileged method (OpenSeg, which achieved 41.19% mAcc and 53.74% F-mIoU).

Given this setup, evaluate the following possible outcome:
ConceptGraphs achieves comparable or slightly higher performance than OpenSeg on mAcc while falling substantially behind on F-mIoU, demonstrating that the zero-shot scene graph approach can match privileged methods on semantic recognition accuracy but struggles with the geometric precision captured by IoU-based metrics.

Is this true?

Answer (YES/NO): NO